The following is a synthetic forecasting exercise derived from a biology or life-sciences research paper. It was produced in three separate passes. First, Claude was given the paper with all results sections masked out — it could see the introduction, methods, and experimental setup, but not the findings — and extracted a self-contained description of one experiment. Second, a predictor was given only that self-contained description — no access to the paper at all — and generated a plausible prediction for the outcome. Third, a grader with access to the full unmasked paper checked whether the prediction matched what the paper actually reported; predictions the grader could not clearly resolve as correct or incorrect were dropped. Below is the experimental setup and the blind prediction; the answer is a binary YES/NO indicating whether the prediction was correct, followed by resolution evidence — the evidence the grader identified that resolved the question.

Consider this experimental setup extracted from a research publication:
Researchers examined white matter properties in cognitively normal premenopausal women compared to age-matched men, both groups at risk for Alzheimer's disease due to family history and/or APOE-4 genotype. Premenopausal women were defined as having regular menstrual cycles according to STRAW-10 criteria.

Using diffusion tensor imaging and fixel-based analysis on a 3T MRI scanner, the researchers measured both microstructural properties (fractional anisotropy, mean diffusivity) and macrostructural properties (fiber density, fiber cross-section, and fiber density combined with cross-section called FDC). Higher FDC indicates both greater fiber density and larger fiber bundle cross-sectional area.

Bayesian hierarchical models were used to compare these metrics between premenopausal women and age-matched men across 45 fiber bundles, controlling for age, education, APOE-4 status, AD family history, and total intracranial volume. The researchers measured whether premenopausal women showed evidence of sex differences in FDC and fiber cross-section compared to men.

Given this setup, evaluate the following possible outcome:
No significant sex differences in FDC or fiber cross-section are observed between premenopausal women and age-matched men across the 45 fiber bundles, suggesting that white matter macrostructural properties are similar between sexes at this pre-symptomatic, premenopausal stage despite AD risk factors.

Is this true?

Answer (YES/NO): NO